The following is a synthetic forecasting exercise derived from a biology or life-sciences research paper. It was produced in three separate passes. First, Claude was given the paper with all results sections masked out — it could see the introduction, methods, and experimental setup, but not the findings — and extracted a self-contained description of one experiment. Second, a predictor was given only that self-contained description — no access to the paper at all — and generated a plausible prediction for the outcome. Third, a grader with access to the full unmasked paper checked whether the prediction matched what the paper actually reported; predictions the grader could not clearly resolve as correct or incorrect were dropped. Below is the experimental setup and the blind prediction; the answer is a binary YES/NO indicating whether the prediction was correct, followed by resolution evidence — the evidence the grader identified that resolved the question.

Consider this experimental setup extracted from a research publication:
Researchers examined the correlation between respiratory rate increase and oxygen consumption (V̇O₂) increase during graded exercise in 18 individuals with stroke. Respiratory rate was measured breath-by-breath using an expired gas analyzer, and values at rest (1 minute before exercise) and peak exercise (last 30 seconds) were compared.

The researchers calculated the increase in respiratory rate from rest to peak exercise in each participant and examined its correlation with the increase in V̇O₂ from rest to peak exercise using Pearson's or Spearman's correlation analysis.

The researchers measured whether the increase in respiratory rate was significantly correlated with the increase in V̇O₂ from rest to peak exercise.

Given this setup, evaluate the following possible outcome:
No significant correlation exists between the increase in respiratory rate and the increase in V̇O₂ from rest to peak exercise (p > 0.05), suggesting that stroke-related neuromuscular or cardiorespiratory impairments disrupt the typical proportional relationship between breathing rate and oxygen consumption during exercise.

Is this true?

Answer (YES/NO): YES